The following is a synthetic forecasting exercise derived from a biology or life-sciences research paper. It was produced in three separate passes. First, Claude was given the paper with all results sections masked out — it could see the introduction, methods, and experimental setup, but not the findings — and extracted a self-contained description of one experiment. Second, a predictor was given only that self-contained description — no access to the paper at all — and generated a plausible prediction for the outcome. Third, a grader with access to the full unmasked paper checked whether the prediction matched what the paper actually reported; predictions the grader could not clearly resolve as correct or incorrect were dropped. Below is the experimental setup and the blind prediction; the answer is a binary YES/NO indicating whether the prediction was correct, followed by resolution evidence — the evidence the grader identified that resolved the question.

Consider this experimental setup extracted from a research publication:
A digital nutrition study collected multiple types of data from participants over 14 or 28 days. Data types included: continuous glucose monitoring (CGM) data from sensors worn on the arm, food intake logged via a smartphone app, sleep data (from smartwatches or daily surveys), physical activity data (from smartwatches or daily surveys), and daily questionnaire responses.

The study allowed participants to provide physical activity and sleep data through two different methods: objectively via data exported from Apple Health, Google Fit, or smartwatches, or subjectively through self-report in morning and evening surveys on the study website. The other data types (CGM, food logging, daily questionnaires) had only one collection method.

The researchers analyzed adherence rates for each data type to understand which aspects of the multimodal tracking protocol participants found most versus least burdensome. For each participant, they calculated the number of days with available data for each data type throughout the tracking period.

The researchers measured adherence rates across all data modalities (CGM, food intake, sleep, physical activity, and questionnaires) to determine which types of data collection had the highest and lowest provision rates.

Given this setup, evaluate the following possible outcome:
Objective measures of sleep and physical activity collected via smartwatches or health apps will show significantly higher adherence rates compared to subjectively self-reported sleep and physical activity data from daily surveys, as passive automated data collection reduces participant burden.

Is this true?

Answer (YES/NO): NO